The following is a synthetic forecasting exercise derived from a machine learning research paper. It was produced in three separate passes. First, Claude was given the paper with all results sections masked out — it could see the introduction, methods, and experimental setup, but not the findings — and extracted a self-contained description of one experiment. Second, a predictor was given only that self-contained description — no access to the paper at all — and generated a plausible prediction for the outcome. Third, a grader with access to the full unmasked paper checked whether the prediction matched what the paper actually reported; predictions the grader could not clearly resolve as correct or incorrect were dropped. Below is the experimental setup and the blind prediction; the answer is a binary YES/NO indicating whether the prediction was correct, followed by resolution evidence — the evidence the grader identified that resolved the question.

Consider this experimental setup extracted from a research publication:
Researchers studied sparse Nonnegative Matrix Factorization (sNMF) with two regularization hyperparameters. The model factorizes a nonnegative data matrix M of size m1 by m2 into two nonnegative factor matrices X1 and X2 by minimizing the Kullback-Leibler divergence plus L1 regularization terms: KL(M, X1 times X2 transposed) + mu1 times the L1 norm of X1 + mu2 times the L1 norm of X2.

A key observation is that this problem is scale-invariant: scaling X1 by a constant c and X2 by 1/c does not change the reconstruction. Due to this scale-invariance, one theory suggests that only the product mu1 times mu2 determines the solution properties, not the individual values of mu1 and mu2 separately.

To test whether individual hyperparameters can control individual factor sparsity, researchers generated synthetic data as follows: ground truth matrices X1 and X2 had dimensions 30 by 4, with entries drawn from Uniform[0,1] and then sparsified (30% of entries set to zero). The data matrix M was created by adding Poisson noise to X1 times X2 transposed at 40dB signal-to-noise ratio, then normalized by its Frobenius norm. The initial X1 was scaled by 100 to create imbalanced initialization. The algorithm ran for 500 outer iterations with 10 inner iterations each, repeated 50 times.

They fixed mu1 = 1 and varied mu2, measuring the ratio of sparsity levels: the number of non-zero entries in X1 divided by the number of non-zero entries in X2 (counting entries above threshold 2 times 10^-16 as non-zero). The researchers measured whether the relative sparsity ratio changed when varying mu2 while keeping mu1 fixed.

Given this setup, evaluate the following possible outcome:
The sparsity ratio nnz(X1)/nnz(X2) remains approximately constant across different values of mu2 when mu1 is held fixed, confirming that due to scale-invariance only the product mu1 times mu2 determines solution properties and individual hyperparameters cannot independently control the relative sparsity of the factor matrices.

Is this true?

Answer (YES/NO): YES